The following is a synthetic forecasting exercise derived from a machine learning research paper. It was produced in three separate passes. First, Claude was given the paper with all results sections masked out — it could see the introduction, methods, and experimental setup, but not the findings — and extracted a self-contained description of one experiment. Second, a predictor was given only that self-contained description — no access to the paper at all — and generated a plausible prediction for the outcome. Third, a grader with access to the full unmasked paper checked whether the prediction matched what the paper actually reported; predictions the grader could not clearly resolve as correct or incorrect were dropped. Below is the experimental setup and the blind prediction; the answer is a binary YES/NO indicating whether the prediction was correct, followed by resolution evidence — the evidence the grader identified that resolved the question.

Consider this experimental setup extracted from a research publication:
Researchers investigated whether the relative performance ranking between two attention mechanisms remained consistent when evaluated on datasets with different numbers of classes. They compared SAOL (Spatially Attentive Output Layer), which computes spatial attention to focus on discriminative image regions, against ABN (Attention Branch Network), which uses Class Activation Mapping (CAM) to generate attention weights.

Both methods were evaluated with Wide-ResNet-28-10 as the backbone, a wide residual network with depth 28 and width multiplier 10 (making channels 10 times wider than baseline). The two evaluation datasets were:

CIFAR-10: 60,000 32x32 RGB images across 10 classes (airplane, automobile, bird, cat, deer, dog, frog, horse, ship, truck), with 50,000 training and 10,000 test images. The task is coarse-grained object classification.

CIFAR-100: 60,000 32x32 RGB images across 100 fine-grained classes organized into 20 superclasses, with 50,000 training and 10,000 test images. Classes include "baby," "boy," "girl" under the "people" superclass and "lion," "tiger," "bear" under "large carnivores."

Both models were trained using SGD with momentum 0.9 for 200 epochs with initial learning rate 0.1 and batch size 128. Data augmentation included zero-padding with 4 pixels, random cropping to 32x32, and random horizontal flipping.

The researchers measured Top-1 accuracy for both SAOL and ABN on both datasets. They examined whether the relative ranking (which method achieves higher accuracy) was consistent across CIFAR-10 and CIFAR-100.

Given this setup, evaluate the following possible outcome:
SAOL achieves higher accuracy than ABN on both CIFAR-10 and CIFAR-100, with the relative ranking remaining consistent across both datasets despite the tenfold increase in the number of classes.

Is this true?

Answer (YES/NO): NO